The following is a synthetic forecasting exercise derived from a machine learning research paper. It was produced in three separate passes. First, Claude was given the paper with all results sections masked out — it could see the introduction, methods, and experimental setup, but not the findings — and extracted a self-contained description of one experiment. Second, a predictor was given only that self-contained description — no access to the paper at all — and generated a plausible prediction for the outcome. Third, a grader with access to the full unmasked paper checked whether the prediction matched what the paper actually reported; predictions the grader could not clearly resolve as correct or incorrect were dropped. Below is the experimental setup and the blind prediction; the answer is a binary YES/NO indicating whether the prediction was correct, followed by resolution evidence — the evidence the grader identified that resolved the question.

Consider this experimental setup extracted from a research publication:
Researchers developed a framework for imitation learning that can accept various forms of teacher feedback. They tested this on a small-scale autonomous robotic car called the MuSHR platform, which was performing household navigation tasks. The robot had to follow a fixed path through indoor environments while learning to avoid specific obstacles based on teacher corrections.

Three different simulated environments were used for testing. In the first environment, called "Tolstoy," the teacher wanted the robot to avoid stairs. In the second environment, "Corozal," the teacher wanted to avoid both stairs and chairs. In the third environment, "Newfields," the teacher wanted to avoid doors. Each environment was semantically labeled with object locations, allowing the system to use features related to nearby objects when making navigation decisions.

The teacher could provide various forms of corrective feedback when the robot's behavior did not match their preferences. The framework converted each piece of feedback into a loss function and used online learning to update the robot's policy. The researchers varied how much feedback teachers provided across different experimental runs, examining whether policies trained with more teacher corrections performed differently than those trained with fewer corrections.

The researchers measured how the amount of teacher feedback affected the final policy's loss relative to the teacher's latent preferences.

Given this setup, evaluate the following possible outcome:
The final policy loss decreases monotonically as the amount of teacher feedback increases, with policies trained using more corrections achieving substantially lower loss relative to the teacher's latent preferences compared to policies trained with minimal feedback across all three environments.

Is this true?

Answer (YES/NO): NO